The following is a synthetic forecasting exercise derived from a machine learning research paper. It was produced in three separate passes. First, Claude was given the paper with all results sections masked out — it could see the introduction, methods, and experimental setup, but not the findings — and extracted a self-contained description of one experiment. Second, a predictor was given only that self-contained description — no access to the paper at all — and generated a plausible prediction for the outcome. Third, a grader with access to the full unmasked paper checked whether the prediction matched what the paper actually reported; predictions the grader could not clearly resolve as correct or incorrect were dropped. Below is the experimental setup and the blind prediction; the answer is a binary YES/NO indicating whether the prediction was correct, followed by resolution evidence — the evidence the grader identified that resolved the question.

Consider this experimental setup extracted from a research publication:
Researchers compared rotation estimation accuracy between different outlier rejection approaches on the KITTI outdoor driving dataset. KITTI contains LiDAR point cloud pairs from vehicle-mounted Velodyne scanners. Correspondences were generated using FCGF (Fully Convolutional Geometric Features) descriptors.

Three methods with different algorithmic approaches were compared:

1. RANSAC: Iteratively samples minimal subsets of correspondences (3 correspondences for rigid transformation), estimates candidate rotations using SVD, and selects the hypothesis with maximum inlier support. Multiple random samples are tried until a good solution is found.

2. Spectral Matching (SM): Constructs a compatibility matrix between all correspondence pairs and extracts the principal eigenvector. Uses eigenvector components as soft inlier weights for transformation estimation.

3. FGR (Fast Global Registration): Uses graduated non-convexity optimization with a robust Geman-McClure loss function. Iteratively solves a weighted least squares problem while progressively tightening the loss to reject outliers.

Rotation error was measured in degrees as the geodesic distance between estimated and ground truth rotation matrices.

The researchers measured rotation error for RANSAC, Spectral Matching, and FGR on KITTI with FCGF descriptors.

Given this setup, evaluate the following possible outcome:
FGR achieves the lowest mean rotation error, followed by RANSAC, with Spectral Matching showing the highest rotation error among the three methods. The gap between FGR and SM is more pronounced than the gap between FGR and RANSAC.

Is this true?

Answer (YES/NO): NO